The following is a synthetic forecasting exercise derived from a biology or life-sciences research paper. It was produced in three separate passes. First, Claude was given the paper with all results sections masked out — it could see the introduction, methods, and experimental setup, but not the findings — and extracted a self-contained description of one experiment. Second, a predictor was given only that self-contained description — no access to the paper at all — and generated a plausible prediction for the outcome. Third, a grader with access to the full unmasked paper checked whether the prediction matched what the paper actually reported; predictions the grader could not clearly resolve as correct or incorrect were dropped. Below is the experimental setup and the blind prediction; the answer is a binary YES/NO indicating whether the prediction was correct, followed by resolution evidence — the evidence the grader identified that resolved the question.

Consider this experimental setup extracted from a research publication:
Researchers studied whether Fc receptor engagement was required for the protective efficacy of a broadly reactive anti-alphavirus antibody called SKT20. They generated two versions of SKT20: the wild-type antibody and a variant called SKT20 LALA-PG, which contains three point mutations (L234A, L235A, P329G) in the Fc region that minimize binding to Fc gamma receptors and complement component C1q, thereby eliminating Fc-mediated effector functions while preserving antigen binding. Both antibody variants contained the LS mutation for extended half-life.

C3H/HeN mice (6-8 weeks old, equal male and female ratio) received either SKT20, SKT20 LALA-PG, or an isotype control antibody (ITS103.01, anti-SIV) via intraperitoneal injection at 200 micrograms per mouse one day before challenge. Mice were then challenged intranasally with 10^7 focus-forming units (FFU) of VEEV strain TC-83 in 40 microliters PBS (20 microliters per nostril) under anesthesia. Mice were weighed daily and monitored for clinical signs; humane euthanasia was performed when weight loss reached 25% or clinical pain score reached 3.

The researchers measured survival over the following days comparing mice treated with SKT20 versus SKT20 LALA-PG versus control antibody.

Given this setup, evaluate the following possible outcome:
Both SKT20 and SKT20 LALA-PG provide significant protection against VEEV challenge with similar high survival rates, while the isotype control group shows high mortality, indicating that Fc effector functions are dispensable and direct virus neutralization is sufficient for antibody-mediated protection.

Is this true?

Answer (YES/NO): NO